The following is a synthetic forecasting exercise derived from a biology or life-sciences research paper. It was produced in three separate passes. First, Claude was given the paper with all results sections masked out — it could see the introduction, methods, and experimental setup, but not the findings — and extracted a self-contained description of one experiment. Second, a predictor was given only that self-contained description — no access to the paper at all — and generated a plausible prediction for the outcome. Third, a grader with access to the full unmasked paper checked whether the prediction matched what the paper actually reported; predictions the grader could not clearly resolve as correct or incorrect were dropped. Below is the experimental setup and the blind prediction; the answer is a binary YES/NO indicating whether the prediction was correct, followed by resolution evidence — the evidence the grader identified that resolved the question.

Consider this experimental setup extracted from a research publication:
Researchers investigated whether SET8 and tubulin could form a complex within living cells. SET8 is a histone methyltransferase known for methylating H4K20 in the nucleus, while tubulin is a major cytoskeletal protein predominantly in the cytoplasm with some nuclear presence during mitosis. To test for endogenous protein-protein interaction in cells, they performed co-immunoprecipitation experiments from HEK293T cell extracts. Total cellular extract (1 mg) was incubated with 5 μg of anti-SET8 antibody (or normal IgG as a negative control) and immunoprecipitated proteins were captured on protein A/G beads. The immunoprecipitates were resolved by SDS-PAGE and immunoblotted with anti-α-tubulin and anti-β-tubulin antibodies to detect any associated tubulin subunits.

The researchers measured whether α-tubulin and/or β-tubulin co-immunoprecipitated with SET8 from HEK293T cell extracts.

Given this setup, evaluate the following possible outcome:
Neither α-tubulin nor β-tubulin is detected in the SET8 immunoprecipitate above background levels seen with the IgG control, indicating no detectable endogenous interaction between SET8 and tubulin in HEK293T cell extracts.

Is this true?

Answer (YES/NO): NO